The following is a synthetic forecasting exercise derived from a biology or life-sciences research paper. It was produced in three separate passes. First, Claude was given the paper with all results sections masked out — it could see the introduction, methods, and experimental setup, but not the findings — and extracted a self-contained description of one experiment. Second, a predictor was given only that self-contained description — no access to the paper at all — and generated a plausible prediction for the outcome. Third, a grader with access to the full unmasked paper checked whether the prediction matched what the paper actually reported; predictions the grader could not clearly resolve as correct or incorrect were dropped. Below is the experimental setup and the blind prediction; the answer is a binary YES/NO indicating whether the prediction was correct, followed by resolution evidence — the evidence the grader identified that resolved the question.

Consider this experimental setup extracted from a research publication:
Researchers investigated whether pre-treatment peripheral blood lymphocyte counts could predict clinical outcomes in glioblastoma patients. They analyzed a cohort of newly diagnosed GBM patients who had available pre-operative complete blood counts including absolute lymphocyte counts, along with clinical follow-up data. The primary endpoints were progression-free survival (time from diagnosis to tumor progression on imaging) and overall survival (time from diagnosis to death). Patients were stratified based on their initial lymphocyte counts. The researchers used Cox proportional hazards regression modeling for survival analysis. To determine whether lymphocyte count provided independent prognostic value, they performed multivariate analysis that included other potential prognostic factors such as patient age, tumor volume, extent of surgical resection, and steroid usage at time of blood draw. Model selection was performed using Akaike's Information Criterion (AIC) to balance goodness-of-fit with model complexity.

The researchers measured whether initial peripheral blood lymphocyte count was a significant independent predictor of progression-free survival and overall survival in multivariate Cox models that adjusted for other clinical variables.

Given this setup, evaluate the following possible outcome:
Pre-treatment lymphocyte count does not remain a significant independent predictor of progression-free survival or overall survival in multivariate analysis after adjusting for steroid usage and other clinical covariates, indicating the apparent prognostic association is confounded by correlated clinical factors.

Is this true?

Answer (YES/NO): NO